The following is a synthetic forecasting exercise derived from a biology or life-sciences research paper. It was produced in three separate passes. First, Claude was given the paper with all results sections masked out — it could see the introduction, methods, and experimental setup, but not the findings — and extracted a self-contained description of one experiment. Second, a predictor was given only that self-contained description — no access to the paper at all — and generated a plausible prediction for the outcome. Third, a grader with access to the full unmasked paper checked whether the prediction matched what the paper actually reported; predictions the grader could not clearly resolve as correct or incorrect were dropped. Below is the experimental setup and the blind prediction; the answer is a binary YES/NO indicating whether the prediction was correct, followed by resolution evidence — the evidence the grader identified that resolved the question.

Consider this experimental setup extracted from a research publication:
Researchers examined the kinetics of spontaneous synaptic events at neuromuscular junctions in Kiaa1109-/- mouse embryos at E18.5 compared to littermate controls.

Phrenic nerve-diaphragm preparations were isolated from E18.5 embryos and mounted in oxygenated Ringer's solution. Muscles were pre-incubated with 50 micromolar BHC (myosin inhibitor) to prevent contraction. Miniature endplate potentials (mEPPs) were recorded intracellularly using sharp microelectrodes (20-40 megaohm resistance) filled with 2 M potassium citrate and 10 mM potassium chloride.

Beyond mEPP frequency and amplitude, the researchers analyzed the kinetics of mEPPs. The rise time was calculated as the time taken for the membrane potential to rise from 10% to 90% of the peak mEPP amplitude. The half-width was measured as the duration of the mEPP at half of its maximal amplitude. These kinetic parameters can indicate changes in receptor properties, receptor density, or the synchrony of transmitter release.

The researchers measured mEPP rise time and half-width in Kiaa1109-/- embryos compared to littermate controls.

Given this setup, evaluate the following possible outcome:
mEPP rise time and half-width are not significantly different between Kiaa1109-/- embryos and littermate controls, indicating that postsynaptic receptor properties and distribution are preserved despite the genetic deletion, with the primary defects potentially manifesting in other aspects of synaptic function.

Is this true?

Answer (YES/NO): YES